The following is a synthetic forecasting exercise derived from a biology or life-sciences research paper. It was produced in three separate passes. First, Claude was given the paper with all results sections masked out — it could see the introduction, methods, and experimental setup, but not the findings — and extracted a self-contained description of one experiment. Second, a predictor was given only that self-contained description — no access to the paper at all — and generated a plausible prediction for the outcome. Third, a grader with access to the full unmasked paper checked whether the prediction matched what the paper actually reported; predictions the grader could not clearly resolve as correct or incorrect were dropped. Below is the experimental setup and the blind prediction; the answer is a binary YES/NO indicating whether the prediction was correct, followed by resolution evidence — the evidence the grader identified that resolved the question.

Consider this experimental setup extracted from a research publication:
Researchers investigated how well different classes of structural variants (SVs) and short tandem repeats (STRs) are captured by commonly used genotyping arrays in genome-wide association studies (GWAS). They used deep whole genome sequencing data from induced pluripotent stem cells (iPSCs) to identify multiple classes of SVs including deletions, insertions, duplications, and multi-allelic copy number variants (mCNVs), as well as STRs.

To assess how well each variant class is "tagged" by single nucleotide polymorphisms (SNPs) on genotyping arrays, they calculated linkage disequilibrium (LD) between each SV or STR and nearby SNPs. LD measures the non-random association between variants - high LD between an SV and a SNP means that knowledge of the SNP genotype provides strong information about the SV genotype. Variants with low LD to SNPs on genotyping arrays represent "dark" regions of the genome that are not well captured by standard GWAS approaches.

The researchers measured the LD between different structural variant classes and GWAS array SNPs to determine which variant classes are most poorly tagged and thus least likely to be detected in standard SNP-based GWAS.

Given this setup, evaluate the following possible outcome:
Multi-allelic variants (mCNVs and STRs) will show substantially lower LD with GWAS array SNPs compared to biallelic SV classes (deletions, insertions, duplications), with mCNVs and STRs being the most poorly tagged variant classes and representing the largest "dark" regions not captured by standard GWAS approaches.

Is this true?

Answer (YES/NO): NO